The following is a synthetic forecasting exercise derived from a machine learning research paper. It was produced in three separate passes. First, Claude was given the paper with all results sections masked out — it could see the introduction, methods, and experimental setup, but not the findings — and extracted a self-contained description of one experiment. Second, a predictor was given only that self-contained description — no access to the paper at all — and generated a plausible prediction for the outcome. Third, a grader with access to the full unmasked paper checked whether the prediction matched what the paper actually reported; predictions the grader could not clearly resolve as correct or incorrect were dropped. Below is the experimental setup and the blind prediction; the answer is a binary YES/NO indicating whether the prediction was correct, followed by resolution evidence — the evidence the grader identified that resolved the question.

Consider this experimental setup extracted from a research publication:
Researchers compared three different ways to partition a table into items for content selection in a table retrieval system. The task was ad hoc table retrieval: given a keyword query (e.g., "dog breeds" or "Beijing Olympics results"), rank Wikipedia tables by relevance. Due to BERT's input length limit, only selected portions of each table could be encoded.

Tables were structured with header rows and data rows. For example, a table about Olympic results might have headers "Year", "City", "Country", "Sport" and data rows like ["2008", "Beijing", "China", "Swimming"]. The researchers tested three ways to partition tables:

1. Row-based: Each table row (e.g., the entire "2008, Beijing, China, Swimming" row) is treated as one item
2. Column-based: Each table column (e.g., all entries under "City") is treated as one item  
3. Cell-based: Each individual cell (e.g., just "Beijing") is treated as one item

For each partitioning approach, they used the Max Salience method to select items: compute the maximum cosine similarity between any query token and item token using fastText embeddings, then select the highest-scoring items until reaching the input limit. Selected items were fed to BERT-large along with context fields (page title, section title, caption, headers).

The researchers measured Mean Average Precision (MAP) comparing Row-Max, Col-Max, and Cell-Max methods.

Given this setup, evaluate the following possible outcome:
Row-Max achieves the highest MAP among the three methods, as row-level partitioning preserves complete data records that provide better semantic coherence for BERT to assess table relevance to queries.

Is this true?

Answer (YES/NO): YES